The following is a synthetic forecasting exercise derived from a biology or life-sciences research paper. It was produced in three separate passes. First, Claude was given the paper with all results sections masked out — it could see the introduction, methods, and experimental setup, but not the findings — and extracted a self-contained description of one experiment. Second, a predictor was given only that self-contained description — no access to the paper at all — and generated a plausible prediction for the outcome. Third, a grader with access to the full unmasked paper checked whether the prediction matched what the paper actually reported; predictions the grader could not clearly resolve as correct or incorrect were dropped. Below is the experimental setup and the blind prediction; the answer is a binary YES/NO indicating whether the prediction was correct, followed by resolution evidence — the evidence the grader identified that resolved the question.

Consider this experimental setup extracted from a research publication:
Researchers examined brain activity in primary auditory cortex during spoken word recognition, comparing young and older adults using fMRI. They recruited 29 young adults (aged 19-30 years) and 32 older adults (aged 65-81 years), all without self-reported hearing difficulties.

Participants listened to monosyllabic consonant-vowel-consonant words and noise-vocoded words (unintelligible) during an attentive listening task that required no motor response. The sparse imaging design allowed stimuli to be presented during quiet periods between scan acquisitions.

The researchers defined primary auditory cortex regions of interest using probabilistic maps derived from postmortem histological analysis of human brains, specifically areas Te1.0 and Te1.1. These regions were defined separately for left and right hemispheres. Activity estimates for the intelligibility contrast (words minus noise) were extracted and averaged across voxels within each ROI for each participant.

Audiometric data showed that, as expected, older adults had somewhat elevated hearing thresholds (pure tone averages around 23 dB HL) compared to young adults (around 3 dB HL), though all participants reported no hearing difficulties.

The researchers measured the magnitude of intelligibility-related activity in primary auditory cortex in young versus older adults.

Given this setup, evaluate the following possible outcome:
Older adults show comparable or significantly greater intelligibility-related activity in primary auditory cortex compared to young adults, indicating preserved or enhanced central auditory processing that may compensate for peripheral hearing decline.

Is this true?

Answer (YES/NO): NO